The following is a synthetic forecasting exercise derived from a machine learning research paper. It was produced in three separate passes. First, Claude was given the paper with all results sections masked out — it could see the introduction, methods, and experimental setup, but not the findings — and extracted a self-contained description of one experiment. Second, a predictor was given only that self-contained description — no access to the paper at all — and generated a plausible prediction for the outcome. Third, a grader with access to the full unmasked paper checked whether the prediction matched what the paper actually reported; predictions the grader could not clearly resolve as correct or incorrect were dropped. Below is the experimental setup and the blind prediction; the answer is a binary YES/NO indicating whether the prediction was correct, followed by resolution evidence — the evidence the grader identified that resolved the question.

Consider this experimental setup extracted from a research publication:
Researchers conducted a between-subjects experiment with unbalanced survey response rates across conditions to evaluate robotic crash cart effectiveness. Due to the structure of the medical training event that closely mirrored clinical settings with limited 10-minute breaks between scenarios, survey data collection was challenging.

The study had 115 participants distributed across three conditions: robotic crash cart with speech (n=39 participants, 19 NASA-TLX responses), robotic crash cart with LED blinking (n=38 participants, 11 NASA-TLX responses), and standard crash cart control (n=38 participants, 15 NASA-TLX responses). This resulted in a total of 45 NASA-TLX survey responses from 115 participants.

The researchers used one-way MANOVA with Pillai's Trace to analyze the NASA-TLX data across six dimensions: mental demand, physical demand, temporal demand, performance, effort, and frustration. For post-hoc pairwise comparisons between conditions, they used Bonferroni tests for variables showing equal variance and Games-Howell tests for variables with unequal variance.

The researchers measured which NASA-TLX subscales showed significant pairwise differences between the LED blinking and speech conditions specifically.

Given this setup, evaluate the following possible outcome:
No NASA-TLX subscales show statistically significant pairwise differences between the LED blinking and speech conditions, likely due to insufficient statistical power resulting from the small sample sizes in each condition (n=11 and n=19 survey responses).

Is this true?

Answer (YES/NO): NO